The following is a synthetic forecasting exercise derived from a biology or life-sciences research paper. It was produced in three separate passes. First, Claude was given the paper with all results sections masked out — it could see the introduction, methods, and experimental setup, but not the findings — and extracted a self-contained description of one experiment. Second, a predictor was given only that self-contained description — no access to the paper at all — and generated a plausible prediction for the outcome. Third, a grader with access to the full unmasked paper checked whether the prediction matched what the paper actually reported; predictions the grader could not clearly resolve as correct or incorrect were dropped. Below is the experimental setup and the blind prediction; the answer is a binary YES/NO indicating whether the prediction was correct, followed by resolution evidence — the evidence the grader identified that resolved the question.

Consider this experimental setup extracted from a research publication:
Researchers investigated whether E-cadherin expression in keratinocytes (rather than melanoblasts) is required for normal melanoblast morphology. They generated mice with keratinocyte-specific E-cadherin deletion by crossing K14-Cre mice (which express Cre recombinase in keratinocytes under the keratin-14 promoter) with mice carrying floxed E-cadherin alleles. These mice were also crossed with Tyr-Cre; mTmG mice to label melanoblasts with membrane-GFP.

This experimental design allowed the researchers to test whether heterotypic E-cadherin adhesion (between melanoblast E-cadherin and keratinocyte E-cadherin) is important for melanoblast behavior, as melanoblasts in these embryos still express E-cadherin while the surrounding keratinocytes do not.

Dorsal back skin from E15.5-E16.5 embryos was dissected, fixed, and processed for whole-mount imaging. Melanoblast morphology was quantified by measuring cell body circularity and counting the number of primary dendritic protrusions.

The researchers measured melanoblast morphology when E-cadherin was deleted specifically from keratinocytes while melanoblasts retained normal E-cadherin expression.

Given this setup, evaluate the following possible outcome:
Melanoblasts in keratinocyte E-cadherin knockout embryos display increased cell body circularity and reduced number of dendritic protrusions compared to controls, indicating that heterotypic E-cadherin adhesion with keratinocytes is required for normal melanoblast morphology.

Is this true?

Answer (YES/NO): YES